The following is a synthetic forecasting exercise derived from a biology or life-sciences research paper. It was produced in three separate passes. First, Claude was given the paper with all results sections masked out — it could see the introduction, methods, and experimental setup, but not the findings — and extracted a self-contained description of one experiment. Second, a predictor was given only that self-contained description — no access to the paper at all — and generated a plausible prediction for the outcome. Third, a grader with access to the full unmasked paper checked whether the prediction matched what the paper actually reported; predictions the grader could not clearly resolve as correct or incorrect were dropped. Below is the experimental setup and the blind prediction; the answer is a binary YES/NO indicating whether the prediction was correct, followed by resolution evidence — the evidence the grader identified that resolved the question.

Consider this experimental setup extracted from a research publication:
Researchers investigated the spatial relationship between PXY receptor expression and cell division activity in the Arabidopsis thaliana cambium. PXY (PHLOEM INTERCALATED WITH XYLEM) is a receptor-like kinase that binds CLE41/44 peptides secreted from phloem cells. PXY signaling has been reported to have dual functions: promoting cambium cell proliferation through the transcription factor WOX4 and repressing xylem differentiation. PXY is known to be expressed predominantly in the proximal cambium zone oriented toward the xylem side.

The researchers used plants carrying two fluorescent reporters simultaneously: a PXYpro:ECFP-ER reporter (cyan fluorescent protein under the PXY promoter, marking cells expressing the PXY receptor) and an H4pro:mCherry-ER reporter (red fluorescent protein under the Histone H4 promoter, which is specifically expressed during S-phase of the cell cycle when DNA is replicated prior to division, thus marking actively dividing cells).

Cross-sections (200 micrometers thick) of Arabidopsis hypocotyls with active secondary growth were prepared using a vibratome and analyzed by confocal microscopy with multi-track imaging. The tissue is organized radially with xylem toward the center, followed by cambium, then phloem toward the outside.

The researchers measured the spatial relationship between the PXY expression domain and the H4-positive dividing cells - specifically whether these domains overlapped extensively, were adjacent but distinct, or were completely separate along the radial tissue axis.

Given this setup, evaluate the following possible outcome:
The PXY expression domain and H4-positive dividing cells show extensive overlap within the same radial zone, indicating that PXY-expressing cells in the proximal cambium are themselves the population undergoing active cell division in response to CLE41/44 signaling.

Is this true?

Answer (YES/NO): NO